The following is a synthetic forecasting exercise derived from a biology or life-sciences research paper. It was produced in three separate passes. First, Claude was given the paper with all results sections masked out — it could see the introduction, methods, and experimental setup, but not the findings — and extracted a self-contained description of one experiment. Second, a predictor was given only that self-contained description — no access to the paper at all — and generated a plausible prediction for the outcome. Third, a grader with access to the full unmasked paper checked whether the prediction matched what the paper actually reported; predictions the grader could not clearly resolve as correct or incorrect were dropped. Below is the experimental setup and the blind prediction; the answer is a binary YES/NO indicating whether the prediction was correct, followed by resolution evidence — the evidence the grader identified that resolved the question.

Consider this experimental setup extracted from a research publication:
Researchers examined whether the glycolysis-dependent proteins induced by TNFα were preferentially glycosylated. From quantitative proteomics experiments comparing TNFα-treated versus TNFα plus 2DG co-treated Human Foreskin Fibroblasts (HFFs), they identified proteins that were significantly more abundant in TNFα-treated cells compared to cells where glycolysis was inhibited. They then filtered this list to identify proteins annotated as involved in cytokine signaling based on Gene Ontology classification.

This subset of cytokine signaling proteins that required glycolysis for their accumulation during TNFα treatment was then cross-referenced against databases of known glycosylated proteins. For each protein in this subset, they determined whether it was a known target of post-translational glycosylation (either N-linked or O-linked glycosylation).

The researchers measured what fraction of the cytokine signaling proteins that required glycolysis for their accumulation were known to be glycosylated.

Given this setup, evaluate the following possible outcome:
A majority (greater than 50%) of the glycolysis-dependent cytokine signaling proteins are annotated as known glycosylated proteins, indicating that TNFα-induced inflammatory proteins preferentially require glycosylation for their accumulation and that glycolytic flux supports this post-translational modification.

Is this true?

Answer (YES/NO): YES